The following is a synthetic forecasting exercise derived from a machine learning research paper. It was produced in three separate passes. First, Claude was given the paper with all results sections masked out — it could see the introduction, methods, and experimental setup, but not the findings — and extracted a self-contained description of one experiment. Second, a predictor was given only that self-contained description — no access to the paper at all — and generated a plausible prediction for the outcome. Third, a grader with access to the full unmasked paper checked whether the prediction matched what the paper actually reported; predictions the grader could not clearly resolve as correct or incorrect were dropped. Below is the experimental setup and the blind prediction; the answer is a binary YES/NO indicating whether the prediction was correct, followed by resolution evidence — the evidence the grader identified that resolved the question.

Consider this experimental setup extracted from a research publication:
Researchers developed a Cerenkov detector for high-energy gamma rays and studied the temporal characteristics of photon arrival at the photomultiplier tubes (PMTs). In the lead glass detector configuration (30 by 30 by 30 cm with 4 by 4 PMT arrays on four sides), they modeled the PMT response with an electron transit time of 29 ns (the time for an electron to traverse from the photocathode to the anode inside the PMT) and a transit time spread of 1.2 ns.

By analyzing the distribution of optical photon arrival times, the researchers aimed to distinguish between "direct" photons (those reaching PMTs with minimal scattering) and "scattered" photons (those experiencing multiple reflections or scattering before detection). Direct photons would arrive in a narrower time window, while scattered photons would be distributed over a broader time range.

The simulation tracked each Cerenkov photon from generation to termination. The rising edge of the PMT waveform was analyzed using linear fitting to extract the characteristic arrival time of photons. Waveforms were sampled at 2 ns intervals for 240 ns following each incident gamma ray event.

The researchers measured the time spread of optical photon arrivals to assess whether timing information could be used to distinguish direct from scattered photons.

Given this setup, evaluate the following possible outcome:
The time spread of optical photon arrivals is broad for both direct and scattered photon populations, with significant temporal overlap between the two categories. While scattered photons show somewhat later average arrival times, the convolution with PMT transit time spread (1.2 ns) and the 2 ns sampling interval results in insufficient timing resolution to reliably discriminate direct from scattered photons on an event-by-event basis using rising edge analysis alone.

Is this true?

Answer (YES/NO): NO